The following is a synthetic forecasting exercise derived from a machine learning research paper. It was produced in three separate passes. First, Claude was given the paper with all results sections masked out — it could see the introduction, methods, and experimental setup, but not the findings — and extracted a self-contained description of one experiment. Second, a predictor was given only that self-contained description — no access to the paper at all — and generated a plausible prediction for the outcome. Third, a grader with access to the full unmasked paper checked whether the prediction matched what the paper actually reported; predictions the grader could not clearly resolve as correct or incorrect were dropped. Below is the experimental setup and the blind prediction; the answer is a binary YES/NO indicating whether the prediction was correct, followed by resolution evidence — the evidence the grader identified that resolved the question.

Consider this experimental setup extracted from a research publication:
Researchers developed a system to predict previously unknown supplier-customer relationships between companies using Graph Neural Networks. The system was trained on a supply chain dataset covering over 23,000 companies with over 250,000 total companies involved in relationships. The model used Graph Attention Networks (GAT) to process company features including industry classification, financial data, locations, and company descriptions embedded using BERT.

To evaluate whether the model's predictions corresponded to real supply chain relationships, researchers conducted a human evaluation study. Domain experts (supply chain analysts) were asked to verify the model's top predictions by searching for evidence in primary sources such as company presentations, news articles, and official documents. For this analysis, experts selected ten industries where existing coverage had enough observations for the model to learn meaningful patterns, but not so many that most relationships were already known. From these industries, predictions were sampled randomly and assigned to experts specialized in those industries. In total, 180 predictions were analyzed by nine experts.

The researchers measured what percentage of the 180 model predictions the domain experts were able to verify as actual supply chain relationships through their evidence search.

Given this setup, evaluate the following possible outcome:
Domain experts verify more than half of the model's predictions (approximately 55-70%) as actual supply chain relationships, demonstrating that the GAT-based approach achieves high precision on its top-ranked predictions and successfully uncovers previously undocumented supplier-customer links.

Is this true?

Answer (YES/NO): NO